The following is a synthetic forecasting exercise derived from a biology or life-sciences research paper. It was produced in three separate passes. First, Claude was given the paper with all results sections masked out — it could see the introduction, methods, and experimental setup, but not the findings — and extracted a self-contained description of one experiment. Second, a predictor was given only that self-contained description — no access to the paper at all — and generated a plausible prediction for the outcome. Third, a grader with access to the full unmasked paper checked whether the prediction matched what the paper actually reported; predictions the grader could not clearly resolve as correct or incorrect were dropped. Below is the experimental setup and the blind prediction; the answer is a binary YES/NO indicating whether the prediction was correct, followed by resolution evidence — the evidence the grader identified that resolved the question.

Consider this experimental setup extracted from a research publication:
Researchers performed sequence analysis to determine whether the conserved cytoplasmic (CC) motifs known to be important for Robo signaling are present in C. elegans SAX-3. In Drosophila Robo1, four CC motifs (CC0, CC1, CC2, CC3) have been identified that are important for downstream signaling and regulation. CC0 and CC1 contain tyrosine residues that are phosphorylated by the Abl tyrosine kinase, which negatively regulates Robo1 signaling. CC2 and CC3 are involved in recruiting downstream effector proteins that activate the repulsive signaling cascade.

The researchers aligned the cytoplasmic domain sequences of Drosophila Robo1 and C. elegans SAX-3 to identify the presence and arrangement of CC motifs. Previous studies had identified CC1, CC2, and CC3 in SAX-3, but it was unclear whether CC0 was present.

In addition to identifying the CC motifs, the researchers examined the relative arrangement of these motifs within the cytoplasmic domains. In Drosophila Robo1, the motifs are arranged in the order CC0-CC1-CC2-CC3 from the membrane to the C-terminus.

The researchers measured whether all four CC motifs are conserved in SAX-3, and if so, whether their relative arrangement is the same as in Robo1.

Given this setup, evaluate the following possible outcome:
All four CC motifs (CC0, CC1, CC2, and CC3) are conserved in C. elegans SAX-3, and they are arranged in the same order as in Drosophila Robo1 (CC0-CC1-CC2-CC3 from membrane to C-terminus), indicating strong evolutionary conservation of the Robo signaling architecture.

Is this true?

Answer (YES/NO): NO